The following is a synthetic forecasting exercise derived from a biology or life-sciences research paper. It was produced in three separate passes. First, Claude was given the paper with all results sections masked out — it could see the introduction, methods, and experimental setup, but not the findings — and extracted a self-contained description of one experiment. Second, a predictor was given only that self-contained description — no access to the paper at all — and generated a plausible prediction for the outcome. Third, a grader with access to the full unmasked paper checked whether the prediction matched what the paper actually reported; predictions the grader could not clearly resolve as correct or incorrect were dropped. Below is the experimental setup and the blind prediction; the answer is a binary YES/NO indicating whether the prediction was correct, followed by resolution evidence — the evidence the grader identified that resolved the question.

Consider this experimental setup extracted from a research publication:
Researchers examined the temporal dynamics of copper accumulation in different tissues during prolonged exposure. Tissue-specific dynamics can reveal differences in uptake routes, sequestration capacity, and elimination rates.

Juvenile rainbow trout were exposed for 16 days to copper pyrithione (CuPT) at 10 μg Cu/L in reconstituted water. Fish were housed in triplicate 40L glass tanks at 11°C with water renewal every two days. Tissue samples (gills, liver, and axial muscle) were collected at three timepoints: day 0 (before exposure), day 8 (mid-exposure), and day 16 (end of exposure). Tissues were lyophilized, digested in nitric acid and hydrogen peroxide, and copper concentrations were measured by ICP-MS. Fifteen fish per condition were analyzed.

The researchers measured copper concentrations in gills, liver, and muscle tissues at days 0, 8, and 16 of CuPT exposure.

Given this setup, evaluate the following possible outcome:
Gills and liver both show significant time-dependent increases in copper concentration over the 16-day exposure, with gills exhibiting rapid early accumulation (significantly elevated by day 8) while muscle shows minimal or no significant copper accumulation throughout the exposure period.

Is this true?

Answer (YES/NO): NO